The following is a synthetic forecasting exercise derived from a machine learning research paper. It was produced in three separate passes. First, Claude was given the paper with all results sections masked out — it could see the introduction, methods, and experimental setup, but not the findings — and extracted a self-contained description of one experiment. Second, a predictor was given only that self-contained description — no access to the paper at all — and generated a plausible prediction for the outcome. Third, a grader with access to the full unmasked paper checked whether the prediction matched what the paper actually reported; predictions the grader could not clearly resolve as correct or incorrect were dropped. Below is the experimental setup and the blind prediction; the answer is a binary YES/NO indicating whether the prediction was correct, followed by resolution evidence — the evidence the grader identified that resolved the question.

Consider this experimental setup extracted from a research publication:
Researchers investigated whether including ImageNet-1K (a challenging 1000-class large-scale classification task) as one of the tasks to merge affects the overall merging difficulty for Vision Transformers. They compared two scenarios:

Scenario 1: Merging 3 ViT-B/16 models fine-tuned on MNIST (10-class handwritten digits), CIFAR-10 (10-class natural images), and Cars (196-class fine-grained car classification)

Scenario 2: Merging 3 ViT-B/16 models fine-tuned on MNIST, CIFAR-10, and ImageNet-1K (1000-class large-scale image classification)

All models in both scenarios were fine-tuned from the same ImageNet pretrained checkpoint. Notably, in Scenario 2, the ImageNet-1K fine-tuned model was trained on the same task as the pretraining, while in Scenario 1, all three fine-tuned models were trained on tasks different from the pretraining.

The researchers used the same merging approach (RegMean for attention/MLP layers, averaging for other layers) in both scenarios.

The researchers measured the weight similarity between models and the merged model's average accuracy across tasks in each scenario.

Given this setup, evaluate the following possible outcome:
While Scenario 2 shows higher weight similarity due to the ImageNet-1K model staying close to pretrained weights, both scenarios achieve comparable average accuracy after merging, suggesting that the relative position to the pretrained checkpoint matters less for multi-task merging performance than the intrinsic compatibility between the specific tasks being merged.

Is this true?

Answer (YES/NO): NO